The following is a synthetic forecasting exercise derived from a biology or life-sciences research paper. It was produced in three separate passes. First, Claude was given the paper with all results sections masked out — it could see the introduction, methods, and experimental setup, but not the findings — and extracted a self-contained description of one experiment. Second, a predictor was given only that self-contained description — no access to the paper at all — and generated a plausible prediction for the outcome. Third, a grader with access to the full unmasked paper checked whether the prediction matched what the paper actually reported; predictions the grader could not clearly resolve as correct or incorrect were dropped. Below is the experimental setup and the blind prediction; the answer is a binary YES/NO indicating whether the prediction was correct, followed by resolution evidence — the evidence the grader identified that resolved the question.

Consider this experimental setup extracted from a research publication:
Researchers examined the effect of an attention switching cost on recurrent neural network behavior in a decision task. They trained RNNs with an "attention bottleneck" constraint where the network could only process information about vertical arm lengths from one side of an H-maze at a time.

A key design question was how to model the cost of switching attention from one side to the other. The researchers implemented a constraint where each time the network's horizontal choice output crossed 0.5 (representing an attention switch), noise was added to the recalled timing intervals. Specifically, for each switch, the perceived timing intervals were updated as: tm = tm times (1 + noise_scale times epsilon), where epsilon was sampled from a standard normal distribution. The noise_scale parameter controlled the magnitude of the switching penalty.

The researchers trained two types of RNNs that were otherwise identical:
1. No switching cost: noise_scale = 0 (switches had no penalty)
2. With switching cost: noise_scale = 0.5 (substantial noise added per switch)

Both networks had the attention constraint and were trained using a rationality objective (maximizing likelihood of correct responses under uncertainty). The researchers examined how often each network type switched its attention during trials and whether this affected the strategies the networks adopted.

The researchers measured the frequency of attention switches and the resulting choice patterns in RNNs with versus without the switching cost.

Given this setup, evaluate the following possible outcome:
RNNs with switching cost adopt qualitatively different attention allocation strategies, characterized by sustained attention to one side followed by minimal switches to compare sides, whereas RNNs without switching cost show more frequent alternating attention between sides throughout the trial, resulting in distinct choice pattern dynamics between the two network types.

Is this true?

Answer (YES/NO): NO